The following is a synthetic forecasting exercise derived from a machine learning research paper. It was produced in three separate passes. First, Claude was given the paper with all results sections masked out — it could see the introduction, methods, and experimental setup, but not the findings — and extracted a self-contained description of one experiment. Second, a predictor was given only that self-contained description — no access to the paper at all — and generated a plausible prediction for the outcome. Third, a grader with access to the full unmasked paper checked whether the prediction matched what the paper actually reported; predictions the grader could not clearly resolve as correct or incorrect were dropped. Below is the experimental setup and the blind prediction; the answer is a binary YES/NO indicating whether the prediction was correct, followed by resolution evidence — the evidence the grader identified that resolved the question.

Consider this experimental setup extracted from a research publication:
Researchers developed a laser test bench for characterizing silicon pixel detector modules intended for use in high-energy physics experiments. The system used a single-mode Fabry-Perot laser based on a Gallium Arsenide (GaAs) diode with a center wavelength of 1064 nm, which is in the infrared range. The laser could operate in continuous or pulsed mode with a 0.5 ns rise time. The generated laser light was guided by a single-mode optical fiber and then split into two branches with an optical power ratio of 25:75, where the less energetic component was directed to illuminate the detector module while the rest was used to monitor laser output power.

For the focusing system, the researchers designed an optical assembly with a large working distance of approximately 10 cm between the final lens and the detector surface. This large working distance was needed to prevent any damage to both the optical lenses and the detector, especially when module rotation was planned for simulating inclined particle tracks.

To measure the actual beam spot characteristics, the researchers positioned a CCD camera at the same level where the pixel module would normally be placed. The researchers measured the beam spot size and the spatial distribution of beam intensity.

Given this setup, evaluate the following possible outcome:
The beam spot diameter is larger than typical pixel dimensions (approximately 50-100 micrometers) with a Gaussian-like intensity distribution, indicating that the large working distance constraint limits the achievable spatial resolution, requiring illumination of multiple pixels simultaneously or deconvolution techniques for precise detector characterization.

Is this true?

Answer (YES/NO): NO